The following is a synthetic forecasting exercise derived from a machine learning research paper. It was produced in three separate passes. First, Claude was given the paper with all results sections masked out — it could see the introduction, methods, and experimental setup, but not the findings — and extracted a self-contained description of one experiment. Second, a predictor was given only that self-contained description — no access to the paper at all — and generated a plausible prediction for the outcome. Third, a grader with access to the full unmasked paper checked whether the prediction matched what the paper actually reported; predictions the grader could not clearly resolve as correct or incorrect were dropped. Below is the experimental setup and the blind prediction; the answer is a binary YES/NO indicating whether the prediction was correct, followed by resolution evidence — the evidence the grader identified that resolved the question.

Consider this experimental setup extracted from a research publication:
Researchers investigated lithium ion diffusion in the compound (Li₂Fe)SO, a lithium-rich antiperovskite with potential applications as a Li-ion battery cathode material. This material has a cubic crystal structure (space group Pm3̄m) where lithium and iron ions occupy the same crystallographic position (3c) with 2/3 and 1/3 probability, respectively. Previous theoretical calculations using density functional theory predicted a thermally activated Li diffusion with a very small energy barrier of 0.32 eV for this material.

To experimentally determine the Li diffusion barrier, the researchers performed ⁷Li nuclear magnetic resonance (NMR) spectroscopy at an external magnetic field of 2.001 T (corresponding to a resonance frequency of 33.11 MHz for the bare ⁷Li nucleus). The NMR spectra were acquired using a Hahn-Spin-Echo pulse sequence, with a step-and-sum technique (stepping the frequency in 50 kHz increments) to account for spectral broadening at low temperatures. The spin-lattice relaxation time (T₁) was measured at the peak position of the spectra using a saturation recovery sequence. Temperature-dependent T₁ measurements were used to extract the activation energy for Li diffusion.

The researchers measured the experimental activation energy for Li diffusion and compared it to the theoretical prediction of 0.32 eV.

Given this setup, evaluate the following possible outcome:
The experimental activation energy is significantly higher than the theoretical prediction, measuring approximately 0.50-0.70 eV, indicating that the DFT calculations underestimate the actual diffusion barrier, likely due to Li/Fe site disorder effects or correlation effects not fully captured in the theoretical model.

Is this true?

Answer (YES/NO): NO